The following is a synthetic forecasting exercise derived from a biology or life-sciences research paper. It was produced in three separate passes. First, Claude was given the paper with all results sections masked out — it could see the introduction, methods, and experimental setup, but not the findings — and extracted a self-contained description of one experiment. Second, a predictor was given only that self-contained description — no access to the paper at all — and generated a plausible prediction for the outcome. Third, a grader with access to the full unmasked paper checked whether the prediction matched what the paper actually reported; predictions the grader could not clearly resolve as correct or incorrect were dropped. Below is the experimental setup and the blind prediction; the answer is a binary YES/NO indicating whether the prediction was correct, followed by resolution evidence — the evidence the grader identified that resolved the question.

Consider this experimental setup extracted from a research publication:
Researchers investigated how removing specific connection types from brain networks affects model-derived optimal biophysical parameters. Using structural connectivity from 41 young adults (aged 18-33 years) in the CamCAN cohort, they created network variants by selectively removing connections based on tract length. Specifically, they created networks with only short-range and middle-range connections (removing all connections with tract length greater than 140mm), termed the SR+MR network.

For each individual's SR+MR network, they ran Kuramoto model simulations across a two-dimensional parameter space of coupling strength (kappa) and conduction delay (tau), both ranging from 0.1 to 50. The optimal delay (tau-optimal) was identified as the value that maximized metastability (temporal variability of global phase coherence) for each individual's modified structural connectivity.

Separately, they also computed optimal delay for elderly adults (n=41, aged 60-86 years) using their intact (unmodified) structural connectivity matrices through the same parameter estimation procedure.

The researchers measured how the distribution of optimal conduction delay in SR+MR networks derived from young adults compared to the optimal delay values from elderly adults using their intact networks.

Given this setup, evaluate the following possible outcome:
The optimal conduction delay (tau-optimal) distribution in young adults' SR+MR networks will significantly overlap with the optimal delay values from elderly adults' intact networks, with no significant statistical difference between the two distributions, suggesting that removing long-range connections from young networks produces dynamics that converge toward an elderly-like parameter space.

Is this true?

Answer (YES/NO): NO